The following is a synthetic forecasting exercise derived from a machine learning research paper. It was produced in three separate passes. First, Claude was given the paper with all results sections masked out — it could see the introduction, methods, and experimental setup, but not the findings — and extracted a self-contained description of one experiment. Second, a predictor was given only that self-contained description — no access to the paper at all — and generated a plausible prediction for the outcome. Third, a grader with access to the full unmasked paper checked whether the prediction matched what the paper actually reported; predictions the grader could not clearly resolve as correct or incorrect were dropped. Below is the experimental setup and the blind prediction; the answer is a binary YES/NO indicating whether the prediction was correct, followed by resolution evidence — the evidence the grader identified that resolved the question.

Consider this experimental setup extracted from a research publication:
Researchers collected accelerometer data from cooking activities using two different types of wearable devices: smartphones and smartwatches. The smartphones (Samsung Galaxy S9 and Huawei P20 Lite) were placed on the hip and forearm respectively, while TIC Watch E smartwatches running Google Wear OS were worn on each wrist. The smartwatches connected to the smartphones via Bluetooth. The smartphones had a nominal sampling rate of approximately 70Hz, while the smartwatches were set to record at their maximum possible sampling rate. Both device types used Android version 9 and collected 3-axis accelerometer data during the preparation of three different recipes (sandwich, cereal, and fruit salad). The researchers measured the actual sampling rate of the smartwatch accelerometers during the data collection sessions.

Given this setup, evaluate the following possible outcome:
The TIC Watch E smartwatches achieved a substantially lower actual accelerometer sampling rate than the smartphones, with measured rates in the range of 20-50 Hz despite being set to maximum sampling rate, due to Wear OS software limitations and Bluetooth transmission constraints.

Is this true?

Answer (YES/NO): NO